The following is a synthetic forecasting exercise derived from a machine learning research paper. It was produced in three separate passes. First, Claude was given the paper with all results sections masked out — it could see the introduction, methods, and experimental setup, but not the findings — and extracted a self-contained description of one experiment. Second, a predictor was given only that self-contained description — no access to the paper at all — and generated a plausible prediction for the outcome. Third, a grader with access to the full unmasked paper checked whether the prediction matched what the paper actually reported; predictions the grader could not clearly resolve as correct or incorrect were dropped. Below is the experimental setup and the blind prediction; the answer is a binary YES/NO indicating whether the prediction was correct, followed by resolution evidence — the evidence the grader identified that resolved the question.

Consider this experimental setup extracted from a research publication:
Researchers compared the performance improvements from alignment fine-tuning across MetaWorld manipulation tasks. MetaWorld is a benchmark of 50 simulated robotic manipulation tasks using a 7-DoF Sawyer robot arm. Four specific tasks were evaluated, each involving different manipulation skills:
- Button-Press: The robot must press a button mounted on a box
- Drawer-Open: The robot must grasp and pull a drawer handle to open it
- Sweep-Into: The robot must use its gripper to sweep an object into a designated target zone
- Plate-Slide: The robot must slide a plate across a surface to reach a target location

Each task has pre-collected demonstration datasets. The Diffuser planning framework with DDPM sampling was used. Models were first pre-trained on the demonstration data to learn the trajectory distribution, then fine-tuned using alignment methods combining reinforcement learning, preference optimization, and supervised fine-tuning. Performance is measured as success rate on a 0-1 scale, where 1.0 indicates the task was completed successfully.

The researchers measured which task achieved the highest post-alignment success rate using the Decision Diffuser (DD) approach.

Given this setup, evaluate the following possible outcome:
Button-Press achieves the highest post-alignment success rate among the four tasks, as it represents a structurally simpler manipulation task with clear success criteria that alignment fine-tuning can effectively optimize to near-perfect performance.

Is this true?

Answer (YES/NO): NO